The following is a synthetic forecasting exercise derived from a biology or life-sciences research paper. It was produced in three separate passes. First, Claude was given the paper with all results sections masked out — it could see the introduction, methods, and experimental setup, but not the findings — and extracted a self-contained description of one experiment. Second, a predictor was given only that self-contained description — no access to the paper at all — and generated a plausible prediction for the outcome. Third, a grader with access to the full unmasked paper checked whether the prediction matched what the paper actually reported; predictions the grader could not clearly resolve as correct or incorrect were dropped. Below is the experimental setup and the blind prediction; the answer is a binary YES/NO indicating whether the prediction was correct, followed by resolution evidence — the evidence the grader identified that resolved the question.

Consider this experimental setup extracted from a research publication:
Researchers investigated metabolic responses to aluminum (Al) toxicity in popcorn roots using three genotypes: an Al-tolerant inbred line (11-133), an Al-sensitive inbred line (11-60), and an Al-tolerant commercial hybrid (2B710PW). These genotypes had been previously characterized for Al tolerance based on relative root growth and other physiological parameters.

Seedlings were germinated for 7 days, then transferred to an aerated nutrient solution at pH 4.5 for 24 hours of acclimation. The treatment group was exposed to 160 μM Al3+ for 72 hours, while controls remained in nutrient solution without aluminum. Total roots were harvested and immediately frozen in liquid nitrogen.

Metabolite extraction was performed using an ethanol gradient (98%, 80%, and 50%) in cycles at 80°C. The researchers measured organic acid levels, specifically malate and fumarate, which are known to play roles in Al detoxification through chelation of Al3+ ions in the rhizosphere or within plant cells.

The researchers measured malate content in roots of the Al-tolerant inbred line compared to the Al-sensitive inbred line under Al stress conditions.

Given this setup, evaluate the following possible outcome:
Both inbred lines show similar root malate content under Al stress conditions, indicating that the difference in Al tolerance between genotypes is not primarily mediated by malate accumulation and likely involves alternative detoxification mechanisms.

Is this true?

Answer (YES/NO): NO